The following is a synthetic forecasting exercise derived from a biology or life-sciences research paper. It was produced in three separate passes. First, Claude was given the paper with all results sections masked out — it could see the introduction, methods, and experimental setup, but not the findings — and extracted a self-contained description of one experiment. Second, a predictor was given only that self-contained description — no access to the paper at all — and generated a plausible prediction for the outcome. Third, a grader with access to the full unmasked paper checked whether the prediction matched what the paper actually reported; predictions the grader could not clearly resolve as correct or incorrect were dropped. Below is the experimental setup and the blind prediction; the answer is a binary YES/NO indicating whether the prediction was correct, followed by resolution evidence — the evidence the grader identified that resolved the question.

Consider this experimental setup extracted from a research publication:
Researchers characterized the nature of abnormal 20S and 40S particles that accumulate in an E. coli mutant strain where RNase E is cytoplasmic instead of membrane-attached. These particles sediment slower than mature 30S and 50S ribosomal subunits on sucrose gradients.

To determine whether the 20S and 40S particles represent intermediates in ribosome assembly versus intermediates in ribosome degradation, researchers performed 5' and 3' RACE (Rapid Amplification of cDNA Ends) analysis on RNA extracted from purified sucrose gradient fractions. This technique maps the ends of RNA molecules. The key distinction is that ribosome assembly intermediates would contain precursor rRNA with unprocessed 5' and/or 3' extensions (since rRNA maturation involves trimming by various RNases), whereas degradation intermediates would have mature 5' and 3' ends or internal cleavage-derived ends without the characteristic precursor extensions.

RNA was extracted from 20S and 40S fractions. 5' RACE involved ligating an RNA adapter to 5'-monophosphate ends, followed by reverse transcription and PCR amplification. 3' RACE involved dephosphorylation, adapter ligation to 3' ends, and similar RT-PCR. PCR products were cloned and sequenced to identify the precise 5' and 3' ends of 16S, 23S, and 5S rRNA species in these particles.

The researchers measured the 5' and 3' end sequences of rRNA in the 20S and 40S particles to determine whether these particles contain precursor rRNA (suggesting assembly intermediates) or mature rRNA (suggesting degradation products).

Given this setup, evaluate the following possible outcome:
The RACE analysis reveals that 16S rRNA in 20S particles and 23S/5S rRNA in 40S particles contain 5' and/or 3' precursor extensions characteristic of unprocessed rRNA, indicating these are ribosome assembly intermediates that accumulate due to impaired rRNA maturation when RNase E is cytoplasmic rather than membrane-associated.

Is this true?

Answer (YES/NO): NO